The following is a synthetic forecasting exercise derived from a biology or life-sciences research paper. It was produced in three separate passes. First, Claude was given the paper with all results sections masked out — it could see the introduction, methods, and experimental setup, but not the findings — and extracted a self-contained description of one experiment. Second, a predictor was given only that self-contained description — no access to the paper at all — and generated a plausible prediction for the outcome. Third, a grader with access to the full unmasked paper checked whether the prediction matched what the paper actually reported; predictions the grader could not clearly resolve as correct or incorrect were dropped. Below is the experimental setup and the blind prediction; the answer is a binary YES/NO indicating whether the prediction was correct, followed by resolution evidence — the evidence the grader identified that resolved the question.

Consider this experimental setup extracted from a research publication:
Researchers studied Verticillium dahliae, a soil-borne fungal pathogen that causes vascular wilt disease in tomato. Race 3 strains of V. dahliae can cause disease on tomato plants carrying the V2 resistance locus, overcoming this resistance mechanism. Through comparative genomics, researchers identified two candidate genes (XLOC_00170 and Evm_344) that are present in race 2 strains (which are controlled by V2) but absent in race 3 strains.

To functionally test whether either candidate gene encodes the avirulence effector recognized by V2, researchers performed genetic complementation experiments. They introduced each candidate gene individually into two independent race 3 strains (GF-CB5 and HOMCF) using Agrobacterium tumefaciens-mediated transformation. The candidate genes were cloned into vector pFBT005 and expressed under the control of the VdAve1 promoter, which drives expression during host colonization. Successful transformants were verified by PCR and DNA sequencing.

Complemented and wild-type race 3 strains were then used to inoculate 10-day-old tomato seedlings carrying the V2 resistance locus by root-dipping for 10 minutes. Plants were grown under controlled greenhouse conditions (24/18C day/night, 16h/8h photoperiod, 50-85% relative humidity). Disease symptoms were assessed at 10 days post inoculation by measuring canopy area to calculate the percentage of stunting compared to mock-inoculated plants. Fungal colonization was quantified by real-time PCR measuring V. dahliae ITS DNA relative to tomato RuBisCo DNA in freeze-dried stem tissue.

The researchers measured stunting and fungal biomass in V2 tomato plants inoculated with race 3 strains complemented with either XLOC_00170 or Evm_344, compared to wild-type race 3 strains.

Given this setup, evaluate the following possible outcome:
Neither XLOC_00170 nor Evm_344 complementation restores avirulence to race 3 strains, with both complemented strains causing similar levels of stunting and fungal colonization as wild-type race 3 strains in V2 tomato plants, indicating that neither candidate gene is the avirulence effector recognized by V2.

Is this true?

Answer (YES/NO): NO